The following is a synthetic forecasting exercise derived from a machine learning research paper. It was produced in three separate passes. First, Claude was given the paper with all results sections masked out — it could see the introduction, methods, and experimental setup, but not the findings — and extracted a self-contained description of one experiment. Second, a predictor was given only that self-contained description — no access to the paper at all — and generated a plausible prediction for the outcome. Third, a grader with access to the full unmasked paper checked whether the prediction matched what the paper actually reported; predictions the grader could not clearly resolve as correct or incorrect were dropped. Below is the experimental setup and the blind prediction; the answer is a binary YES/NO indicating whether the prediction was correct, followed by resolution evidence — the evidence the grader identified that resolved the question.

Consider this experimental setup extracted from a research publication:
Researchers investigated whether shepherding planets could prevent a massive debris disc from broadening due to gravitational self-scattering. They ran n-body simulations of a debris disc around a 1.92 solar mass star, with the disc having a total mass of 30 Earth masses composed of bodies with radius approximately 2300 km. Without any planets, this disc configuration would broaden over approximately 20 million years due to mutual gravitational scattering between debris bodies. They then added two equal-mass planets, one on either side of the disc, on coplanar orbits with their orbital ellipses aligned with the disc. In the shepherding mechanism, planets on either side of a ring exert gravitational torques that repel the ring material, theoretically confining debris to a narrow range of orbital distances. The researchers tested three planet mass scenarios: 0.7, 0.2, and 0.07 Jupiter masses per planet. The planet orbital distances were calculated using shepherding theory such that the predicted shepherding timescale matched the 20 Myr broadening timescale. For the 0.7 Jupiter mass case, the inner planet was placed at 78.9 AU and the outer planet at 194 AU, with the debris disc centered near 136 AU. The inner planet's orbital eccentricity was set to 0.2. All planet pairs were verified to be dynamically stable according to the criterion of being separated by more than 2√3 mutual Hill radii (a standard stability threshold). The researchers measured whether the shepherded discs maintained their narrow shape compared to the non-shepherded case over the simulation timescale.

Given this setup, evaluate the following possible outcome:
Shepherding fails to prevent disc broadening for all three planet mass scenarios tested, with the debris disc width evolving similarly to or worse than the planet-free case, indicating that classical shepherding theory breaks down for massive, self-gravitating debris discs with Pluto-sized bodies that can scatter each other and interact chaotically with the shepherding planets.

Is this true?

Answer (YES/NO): YES